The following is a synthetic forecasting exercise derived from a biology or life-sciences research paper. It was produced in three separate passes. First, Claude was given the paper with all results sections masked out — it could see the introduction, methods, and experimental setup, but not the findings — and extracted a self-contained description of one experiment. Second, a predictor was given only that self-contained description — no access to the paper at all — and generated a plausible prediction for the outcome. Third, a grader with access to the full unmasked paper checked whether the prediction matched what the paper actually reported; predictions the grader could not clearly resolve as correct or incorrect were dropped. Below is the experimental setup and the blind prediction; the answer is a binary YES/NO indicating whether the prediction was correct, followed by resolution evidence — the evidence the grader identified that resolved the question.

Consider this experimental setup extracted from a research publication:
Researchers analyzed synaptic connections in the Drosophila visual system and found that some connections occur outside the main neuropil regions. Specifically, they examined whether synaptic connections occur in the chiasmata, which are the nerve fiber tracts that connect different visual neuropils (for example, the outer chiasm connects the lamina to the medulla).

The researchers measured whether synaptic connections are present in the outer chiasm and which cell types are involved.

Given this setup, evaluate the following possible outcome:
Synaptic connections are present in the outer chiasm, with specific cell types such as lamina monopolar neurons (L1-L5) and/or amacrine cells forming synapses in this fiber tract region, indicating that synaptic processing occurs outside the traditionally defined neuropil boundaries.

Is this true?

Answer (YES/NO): YES